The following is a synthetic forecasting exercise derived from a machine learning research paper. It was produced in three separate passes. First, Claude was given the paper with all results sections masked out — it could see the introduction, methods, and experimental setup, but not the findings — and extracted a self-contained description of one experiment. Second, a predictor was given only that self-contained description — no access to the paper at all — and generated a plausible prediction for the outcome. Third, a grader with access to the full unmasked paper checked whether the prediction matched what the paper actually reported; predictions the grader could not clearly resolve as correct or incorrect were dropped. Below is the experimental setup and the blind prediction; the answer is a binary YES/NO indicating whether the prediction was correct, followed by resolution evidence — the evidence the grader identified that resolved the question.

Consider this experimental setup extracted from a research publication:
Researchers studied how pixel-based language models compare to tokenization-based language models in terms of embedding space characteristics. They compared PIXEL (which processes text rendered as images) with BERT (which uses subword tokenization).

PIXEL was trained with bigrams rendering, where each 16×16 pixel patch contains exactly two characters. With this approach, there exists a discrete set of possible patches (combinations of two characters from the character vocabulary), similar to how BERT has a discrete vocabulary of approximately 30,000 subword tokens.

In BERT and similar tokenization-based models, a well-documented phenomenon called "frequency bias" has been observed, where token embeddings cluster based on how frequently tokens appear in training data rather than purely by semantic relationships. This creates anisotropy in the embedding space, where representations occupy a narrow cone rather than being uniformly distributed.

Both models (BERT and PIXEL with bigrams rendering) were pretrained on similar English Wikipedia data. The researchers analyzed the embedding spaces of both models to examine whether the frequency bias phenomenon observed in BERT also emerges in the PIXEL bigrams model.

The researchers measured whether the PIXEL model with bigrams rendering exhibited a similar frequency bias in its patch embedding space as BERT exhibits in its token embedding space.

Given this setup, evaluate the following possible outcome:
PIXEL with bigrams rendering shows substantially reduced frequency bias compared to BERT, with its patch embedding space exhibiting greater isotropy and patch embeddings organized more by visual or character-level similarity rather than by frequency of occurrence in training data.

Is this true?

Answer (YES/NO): NO